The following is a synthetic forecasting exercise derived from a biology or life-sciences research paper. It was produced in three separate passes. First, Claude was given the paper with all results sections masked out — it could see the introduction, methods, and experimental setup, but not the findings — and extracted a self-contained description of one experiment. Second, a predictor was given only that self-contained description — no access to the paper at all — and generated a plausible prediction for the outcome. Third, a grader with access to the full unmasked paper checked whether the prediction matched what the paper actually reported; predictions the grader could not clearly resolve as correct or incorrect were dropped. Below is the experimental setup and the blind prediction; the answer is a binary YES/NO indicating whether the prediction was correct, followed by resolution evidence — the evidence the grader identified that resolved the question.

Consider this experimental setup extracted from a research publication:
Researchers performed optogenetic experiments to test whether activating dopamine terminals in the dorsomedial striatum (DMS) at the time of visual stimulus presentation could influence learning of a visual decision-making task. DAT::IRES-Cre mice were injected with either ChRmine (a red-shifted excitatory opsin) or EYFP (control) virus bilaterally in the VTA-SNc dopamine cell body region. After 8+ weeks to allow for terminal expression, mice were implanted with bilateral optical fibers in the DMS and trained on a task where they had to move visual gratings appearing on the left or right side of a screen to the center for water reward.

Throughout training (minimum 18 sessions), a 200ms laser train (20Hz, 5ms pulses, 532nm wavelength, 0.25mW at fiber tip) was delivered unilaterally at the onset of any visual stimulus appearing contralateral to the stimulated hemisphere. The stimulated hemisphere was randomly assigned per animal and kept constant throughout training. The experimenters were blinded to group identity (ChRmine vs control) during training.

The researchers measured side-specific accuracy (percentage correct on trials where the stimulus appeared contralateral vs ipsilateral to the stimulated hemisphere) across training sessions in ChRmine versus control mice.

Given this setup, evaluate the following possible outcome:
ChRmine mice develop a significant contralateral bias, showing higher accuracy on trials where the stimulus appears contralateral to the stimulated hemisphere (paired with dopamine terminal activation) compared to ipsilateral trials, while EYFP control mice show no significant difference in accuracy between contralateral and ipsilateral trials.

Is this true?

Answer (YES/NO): NO